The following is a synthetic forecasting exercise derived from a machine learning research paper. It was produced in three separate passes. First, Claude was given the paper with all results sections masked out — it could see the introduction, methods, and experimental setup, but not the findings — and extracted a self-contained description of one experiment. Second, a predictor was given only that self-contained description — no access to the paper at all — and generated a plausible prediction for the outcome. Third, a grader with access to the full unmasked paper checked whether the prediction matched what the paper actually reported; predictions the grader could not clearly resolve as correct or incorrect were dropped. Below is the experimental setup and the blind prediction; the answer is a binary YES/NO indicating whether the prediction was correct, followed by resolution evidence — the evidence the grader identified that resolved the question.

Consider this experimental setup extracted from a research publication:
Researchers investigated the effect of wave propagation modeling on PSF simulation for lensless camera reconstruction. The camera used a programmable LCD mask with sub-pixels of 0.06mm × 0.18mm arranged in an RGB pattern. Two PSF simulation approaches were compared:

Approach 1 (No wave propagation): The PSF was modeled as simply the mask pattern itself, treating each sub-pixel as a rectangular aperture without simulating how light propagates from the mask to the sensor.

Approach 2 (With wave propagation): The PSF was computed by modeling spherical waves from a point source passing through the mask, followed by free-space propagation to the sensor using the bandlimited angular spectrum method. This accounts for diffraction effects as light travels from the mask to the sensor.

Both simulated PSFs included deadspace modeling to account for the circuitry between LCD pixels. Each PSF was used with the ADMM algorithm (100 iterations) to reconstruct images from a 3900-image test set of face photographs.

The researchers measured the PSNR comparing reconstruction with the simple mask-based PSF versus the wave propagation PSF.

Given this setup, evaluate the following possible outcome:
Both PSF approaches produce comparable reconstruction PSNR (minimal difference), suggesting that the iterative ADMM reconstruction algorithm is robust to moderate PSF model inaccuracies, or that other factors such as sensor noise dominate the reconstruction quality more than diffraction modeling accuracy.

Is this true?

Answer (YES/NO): YES